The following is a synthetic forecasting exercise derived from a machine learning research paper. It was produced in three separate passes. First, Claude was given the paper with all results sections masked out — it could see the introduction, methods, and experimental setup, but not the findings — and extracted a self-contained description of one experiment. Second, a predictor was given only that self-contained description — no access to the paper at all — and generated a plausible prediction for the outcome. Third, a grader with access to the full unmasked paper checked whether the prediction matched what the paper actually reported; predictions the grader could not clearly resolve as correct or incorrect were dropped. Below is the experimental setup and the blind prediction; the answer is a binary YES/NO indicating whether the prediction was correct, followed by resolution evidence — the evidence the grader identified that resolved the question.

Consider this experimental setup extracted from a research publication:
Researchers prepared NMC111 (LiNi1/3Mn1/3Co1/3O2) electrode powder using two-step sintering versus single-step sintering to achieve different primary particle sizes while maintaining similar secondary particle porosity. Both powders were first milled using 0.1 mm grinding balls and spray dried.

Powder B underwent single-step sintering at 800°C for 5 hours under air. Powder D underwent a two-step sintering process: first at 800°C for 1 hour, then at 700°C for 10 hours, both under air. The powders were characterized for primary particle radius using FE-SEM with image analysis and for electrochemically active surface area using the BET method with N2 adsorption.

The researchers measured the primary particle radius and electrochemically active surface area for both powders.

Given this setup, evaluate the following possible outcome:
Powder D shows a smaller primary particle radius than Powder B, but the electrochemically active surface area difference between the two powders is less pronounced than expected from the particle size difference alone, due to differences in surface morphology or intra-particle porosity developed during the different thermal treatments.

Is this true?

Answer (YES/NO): NO